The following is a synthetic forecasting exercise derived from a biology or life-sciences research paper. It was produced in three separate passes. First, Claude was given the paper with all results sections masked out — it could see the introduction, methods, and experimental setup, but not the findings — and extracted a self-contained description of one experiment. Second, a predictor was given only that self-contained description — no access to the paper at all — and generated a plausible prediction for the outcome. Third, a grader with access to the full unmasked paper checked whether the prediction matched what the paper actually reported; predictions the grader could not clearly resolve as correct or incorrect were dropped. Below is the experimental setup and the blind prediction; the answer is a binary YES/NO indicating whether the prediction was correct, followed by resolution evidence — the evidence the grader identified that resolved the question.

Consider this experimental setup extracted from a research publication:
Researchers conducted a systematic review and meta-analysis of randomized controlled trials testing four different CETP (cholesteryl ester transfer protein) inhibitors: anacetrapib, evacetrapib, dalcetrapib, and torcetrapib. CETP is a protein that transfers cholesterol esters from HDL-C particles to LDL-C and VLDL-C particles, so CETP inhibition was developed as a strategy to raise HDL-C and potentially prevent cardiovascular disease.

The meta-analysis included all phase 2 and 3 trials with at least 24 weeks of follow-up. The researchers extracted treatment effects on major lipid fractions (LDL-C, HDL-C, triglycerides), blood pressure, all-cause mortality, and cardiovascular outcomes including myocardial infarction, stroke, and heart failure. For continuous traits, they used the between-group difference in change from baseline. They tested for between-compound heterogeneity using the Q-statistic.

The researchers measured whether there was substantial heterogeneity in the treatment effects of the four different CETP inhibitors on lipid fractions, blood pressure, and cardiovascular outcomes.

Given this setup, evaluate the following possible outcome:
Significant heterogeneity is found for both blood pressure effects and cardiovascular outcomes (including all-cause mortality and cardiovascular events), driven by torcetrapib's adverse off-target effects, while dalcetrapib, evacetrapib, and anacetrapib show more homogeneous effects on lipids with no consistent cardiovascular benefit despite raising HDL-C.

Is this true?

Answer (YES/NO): NO